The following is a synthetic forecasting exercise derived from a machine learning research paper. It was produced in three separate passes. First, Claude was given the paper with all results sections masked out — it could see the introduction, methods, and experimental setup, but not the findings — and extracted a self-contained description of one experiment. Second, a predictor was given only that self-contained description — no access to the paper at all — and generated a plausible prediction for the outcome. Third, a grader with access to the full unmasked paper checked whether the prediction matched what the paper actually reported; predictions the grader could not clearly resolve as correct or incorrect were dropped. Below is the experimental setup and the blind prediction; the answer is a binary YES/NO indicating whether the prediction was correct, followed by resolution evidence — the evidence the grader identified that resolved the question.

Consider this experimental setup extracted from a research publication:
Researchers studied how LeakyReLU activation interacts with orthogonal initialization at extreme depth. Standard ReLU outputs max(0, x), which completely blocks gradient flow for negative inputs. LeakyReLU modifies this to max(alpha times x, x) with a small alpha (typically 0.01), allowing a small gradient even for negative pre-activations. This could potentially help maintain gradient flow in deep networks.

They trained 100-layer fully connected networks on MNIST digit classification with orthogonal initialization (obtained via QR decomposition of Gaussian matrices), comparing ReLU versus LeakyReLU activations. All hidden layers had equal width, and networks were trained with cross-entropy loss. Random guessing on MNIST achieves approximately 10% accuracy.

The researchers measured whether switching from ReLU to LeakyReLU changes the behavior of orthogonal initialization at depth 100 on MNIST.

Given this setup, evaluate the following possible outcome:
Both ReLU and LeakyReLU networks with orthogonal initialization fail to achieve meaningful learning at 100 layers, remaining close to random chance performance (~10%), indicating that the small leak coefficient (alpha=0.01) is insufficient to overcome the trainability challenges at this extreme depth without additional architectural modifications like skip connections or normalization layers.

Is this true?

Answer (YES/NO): YES